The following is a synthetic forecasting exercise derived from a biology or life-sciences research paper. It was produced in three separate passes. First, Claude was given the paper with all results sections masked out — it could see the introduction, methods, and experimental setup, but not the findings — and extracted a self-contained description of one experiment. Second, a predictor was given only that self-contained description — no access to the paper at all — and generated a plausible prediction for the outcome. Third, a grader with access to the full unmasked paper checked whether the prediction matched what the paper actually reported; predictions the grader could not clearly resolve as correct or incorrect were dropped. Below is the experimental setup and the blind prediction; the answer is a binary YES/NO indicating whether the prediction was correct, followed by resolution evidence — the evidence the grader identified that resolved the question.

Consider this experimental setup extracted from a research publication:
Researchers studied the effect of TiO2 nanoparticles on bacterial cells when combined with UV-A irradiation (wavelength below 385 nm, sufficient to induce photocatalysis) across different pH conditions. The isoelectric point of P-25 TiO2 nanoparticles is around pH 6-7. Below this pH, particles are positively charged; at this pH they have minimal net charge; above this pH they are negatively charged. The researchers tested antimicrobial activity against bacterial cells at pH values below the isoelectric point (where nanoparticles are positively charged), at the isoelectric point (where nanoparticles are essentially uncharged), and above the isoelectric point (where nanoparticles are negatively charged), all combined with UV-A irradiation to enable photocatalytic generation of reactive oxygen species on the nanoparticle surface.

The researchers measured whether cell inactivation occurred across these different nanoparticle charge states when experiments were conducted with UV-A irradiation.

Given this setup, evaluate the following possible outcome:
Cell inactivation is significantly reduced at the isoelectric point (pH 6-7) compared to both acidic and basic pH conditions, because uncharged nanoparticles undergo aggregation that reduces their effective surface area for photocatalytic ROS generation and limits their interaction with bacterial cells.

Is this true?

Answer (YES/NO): NO